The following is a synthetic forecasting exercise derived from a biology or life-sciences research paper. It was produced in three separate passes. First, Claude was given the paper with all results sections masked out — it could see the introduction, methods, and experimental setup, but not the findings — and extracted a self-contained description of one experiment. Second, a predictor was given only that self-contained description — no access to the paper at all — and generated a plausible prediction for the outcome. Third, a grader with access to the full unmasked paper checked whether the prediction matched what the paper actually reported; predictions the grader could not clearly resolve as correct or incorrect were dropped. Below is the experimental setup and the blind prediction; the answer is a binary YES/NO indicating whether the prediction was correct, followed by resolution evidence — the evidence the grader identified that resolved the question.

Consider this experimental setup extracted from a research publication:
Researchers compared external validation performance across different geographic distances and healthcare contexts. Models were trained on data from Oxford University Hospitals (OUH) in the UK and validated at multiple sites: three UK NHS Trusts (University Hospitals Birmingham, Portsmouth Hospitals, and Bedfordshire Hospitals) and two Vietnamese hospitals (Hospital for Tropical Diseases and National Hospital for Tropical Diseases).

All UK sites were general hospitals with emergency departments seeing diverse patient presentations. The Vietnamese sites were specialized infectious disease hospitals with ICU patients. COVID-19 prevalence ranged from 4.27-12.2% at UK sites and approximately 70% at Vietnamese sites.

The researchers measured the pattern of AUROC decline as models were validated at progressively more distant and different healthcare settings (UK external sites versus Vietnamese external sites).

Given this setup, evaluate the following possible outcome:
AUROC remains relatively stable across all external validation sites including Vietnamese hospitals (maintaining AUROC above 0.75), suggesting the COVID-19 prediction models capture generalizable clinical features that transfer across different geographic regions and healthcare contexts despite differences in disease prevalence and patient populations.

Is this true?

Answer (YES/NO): NO